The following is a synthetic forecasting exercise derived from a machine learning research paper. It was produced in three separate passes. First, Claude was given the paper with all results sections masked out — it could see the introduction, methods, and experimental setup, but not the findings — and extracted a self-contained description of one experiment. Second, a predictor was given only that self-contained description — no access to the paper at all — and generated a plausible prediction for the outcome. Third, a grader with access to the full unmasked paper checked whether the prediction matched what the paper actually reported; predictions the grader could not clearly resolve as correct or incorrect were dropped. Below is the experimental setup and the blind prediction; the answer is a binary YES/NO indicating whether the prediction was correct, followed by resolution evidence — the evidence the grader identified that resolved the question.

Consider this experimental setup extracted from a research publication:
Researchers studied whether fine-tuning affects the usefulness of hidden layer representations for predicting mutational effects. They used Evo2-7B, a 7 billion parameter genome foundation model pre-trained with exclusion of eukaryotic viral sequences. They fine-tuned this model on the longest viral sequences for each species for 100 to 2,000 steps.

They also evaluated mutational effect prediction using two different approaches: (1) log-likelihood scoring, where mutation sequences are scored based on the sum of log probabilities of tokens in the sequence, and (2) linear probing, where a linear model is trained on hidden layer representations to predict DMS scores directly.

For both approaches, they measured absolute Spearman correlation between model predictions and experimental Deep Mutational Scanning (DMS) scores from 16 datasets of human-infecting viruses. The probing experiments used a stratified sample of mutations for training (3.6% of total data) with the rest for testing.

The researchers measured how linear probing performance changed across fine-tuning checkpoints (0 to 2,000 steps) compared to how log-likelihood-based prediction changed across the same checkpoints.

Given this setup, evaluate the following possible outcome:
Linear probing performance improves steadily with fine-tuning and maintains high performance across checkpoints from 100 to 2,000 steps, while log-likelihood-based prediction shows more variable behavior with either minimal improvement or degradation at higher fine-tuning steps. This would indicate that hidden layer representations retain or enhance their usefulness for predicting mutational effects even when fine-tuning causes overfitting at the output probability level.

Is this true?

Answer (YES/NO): NO